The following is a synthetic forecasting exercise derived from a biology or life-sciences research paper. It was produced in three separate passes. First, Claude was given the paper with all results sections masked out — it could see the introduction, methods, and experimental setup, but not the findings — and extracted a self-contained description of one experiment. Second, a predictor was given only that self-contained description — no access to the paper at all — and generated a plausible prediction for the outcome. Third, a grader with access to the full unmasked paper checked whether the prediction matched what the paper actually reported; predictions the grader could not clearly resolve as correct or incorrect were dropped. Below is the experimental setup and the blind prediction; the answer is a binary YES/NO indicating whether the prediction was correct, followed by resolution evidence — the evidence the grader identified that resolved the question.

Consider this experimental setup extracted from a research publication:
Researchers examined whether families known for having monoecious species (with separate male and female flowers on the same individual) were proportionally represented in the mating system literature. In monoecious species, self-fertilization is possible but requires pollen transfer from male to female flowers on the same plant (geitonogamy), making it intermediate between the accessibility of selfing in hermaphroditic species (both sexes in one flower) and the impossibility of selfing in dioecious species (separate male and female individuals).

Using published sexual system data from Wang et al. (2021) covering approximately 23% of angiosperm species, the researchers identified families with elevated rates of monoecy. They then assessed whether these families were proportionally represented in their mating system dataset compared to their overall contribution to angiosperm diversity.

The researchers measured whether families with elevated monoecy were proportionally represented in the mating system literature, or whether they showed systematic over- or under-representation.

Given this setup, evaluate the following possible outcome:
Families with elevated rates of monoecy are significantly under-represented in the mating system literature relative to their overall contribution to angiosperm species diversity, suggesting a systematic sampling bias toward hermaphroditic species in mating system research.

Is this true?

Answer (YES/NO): YES